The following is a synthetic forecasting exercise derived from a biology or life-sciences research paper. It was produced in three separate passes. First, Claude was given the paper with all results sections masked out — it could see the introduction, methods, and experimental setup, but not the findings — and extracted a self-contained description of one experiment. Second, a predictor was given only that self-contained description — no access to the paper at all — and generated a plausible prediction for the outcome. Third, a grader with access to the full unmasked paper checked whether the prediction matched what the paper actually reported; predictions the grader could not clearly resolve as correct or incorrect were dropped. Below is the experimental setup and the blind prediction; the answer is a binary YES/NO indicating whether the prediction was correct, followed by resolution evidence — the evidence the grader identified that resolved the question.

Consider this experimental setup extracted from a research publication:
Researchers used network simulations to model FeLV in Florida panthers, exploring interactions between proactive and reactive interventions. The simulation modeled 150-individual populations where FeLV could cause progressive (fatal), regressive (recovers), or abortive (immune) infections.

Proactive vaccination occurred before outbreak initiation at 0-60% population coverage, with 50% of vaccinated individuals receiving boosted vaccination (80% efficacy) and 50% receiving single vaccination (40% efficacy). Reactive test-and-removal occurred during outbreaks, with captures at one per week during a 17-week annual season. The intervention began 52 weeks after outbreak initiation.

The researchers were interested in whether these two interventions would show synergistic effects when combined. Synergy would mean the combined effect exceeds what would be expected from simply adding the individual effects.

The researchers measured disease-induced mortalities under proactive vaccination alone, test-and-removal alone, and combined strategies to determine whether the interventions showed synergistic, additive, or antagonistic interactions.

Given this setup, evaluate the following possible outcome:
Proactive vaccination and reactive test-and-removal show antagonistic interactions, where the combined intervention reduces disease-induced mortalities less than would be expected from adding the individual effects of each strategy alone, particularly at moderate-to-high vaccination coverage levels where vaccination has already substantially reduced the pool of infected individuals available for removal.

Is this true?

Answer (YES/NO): NO